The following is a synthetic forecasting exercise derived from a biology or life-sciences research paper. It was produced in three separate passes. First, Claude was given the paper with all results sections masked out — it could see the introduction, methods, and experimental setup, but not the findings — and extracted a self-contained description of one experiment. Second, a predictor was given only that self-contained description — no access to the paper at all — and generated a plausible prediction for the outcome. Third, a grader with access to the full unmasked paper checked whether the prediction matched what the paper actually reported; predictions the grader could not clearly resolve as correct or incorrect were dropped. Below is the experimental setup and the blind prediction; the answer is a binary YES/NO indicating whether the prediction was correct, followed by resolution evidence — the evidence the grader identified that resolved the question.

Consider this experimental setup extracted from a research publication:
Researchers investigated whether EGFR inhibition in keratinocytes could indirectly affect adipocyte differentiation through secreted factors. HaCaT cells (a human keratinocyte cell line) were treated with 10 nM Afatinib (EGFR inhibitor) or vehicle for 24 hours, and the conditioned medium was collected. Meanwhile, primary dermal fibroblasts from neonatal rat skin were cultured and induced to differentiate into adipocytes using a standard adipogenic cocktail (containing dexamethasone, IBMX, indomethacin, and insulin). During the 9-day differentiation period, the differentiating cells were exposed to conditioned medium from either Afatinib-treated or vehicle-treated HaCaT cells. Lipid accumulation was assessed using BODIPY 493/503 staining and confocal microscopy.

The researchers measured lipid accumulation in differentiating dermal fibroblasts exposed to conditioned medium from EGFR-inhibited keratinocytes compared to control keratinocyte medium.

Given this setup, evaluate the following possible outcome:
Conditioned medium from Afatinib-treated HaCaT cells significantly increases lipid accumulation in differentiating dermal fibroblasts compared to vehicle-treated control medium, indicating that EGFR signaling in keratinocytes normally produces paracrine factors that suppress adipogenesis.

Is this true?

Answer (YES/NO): NO